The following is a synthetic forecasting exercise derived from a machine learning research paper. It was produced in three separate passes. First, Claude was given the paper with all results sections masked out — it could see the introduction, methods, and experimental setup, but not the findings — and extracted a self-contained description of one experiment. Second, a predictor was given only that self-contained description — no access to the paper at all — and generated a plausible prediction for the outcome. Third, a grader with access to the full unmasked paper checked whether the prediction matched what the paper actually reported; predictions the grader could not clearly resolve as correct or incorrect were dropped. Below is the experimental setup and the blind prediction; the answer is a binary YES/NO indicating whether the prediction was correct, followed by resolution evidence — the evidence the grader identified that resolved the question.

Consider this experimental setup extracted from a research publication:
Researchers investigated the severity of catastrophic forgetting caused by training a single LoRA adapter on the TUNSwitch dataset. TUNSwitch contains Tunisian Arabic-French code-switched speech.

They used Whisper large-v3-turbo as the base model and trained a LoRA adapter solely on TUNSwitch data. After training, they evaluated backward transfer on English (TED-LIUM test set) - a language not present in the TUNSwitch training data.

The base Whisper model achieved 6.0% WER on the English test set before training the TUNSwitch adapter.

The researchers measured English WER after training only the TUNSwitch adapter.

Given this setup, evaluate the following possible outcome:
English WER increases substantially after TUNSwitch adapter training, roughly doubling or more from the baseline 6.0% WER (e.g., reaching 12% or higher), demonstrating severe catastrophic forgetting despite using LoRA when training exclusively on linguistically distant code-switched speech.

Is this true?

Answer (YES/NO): YES